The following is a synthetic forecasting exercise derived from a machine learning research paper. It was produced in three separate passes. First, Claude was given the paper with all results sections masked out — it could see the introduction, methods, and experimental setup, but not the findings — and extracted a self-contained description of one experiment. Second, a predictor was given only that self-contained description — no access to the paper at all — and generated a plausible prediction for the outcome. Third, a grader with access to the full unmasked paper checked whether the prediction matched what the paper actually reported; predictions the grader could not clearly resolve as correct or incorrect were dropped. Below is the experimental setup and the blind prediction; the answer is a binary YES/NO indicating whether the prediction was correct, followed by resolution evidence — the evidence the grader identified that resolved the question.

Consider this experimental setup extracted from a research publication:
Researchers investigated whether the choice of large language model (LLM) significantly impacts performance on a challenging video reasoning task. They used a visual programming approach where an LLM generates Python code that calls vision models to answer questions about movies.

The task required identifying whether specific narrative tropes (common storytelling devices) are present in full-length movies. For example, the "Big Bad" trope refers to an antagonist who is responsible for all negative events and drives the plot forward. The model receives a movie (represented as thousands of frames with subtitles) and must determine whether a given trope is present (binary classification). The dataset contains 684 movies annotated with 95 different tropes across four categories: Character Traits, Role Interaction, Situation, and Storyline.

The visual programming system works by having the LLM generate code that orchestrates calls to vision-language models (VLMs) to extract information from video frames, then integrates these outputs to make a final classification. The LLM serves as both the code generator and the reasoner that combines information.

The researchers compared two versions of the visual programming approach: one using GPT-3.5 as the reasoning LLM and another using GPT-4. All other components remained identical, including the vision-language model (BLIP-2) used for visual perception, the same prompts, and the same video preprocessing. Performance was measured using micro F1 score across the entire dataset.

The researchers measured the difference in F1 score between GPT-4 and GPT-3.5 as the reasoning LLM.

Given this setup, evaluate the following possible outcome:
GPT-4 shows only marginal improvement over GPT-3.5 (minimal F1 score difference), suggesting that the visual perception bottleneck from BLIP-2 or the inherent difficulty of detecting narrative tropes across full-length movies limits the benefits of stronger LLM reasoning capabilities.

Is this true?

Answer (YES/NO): YES